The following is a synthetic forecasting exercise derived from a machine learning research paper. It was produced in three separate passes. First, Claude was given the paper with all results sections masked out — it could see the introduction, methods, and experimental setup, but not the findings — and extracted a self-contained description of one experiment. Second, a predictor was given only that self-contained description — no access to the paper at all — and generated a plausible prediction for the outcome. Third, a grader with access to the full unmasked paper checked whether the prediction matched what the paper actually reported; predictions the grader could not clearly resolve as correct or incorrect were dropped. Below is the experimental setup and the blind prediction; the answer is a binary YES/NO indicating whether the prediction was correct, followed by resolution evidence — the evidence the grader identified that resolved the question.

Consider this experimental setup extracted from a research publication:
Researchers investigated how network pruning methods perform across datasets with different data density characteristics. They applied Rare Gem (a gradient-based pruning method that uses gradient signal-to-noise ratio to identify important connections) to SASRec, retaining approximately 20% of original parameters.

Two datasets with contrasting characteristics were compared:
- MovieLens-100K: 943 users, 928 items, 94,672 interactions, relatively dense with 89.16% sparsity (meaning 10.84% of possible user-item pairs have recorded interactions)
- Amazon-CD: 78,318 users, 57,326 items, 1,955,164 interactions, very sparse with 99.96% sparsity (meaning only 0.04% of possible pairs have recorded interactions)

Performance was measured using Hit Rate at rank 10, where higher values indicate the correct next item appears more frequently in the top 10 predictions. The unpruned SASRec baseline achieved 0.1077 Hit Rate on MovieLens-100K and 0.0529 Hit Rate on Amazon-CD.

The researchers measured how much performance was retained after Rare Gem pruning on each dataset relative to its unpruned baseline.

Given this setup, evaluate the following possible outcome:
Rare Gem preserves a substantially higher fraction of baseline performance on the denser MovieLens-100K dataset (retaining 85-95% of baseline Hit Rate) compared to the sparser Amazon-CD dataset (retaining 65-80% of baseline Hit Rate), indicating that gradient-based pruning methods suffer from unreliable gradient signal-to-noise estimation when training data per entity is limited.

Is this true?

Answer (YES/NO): NO